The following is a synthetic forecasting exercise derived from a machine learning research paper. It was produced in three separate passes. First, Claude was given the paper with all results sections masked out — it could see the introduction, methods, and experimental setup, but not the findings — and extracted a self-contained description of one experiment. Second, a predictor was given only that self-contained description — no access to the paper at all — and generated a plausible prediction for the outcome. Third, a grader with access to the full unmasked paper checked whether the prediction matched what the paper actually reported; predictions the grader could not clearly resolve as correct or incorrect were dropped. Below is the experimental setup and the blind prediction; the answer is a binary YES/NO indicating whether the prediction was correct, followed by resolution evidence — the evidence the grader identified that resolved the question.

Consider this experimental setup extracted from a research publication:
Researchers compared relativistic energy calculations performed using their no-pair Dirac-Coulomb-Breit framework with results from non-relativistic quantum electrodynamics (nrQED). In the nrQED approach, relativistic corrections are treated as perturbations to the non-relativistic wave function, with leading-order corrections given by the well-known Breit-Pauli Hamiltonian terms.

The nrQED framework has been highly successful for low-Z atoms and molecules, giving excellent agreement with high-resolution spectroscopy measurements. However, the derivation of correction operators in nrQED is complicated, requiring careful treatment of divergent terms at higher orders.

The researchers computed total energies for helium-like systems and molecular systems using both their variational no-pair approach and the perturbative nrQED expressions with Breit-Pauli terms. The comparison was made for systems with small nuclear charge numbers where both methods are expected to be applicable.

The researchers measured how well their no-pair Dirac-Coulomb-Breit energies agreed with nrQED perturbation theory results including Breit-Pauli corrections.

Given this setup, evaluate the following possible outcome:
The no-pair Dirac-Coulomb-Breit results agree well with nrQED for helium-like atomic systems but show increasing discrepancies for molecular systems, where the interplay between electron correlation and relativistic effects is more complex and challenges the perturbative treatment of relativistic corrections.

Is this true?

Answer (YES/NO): NO